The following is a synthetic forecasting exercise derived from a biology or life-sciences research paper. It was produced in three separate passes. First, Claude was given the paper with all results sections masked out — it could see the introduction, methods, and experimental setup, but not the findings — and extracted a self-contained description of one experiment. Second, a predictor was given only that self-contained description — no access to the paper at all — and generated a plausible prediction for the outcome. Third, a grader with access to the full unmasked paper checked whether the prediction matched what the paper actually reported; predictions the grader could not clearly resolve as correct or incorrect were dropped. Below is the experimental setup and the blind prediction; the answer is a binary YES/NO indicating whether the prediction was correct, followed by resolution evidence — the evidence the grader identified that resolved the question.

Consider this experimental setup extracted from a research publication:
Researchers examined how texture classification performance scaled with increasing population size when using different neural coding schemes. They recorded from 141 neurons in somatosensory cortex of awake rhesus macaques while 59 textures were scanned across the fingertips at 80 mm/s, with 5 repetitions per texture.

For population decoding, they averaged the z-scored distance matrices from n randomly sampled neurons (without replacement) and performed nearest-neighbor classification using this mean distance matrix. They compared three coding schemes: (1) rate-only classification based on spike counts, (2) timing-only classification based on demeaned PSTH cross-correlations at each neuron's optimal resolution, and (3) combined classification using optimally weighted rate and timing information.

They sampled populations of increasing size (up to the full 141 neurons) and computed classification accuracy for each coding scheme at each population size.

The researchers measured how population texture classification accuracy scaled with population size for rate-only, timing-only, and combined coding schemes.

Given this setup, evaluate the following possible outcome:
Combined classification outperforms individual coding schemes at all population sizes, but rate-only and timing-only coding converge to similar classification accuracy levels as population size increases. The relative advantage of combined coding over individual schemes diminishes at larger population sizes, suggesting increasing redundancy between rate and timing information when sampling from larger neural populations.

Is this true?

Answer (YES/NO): NO